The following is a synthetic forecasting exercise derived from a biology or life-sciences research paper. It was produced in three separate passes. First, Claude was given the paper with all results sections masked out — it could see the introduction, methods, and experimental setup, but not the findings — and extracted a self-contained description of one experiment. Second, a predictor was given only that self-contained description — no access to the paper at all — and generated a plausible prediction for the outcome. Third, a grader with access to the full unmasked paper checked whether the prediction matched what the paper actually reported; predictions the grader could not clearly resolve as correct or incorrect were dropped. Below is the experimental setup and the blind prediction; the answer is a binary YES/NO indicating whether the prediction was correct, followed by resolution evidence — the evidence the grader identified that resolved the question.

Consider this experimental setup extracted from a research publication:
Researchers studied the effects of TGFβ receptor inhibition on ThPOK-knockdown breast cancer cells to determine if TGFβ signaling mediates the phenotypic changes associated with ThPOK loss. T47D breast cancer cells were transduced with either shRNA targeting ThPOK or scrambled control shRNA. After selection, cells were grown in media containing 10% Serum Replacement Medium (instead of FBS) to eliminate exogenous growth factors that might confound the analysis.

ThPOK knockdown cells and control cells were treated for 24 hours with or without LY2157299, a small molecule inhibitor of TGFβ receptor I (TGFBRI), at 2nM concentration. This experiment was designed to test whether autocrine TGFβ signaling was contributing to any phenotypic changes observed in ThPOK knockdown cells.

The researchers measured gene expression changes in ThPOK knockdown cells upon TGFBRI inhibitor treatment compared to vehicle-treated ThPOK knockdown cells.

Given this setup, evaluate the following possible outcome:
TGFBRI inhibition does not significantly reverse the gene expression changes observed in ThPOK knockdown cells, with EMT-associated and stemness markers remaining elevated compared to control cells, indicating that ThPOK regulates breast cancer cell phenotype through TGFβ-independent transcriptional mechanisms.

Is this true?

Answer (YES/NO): NO